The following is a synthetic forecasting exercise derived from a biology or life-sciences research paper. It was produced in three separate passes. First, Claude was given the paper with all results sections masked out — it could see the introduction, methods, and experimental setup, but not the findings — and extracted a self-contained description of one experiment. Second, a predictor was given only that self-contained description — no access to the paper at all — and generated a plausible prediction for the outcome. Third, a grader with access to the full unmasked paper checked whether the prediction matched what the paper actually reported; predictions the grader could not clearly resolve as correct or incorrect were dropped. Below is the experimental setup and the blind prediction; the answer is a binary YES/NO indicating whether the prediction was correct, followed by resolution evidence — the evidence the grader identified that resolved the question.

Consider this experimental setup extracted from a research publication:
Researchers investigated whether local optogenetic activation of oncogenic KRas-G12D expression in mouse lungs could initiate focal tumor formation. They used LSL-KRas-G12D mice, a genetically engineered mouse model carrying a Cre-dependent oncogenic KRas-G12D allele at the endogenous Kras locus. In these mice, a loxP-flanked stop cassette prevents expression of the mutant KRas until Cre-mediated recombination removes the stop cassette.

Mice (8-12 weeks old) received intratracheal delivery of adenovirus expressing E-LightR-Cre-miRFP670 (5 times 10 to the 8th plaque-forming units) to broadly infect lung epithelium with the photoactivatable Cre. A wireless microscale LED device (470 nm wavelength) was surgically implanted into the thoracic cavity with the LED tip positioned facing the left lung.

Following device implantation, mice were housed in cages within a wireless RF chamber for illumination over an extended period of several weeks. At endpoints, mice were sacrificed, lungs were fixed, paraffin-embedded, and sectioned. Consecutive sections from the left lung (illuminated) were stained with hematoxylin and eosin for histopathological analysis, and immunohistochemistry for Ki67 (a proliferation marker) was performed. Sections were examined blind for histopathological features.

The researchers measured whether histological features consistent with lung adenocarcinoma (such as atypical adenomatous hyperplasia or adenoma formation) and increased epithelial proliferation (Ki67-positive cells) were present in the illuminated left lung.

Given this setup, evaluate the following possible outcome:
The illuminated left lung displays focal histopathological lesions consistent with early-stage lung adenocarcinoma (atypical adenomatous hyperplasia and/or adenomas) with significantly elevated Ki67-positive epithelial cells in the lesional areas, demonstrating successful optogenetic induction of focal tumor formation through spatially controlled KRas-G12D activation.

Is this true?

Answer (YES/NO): YES